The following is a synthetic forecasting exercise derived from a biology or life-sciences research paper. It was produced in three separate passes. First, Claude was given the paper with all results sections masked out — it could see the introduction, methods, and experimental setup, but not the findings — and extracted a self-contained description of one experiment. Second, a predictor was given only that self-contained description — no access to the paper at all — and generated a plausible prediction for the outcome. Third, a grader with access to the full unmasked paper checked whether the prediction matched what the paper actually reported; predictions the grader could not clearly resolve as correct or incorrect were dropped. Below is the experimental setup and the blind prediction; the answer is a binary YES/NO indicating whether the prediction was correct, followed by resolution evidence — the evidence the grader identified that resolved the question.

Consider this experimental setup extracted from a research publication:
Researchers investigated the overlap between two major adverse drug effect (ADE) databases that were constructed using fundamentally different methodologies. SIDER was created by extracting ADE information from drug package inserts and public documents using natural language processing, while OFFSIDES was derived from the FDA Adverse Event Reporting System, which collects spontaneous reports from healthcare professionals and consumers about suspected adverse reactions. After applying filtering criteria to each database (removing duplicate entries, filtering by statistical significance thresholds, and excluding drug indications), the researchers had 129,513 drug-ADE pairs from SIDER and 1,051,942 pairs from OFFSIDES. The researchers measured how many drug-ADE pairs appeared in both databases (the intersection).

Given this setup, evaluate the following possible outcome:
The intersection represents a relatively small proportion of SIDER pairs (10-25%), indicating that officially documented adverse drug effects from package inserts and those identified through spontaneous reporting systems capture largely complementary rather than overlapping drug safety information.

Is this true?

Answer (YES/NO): NO